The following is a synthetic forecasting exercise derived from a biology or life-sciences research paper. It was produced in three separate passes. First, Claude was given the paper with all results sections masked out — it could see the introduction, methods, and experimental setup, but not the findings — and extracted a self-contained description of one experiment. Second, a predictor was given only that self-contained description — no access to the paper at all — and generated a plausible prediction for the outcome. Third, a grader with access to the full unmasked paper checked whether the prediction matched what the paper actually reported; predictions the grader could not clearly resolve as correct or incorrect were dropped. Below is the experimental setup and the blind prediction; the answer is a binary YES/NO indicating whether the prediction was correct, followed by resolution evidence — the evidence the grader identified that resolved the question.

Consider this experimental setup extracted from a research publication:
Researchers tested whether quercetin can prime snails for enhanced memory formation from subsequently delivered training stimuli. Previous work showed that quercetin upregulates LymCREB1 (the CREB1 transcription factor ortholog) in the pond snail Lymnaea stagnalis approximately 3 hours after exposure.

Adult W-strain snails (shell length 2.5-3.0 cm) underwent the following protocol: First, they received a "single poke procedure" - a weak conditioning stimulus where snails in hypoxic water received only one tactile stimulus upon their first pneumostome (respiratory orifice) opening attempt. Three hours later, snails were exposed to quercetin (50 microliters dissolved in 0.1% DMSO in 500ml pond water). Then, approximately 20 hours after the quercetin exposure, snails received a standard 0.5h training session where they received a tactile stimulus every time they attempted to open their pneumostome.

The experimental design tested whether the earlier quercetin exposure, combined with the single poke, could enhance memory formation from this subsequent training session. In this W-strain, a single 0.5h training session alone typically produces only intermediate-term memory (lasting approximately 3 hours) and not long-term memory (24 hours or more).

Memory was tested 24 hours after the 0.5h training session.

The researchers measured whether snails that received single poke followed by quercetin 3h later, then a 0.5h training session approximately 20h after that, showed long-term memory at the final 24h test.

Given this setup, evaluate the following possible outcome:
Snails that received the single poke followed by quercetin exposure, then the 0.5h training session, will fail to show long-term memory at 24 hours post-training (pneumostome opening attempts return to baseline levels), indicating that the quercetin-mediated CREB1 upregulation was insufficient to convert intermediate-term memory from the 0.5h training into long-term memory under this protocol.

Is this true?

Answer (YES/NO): NO